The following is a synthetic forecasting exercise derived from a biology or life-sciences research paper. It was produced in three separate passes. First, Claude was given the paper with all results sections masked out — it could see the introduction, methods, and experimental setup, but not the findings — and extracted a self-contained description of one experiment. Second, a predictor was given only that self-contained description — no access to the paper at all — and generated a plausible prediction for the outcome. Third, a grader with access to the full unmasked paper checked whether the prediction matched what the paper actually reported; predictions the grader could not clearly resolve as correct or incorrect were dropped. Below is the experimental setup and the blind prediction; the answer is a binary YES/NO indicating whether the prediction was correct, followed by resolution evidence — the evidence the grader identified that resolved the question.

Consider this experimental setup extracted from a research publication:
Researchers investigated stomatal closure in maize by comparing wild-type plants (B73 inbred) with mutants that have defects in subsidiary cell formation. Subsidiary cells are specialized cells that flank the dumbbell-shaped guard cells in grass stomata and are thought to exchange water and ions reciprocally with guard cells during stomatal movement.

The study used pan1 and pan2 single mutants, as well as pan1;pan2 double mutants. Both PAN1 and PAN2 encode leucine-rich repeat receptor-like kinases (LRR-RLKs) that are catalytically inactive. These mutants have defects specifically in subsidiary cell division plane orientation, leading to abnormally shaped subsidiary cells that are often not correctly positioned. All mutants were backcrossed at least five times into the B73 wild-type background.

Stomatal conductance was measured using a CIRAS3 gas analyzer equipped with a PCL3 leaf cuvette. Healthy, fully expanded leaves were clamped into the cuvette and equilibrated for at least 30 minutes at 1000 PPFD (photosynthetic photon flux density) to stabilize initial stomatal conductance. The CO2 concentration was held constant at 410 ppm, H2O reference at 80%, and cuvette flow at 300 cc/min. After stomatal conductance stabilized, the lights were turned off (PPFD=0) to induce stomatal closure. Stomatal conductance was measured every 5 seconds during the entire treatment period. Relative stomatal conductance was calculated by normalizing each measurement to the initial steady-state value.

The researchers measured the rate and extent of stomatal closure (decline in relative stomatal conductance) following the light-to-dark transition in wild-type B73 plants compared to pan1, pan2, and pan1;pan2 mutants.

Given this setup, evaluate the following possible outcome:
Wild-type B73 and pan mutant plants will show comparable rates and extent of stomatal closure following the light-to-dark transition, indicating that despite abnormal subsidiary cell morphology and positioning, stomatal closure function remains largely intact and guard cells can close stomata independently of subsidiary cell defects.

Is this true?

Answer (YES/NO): NO